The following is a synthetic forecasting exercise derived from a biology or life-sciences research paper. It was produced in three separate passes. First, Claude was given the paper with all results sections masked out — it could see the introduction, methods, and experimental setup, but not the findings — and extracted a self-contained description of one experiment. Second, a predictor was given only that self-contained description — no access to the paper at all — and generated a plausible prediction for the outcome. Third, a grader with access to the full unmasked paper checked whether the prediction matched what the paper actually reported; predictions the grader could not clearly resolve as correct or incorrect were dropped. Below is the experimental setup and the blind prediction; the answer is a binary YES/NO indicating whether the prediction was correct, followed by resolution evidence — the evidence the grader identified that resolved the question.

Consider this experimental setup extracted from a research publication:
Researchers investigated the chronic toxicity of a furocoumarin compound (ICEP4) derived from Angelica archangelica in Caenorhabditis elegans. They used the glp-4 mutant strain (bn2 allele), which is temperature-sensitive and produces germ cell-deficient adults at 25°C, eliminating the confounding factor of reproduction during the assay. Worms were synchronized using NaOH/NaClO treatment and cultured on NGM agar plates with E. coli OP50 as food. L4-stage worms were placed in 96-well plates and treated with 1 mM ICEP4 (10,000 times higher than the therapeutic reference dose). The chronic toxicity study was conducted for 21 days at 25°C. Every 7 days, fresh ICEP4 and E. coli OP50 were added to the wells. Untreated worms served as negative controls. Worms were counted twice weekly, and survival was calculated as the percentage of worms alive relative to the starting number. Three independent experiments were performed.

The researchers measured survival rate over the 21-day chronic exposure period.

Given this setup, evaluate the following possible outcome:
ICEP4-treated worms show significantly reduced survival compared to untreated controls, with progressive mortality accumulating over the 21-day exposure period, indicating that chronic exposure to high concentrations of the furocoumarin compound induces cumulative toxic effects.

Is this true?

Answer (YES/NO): NO